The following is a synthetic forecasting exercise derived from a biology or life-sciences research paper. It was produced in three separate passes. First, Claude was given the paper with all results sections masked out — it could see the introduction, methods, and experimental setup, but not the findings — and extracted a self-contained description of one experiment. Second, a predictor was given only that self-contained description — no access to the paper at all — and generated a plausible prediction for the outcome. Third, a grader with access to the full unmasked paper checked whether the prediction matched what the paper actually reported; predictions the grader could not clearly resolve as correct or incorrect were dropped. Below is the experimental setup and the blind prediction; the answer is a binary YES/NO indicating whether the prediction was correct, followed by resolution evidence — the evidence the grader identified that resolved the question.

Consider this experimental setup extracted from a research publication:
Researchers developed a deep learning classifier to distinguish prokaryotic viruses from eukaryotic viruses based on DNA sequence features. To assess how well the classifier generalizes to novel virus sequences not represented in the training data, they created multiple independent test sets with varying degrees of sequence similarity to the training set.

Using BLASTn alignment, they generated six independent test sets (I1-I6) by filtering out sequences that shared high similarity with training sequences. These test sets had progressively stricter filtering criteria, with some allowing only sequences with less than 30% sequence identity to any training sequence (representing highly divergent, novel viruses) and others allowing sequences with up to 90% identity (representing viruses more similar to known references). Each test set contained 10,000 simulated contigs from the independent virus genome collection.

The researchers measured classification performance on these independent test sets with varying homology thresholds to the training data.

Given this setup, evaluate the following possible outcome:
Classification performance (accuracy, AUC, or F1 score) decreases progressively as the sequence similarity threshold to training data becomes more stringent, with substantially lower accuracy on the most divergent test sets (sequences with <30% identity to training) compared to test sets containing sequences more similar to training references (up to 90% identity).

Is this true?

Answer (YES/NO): NO